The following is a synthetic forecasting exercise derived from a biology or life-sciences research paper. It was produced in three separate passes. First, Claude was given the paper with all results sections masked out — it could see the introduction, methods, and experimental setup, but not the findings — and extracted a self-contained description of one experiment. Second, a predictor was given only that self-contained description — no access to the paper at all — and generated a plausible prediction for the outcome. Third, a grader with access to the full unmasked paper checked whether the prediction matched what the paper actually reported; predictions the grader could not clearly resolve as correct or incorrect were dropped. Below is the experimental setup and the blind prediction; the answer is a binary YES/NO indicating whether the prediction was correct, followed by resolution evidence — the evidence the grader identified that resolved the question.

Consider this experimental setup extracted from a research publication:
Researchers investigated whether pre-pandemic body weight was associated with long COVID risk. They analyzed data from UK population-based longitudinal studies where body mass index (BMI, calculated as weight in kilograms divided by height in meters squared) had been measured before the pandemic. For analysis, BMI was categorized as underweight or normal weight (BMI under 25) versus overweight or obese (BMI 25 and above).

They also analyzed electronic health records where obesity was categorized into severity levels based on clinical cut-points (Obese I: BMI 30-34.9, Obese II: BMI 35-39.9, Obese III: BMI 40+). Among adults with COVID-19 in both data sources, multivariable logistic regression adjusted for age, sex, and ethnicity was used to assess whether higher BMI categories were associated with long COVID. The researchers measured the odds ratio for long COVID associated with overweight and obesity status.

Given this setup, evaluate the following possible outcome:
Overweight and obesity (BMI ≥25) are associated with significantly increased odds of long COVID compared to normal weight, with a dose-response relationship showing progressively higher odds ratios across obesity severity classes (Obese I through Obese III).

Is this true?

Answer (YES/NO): NO